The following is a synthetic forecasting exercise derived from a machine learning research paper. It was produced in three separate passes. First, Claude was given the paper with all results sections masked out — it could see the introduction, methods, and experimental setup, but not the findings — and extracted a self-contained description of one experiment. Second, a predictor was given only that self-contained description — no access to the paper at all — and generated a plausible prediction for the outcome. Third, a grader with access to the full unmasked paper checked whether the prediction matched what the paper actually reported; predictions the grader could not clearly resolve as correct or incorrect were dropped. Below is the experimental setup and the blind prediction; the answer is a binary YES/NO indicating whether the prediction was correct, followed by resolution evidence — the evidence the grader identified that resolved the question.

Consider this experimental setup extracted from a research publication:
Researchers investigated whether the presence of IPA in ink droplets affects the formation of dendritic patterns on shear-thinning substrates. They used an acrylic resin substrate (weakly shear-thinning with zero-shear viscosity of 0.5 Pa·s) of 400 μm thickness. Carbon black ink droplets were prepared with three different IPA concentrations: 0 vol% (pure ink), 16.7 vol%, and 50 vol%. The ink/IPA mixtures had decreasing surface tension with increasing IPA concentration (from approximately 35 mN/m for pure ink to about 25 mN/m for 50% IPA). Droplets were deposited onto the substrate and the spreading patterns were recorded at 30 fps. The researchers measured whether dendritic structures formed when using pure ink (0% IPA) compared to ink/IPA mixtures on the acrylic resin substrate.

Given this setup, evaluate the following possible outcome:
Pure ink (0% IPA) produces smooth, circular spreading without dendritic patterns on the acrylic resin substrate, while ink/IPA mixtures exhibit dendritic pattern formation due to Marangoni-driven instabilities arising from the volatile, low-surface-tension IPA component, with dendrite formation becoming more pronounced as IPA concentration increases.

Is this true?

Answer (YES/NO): NO